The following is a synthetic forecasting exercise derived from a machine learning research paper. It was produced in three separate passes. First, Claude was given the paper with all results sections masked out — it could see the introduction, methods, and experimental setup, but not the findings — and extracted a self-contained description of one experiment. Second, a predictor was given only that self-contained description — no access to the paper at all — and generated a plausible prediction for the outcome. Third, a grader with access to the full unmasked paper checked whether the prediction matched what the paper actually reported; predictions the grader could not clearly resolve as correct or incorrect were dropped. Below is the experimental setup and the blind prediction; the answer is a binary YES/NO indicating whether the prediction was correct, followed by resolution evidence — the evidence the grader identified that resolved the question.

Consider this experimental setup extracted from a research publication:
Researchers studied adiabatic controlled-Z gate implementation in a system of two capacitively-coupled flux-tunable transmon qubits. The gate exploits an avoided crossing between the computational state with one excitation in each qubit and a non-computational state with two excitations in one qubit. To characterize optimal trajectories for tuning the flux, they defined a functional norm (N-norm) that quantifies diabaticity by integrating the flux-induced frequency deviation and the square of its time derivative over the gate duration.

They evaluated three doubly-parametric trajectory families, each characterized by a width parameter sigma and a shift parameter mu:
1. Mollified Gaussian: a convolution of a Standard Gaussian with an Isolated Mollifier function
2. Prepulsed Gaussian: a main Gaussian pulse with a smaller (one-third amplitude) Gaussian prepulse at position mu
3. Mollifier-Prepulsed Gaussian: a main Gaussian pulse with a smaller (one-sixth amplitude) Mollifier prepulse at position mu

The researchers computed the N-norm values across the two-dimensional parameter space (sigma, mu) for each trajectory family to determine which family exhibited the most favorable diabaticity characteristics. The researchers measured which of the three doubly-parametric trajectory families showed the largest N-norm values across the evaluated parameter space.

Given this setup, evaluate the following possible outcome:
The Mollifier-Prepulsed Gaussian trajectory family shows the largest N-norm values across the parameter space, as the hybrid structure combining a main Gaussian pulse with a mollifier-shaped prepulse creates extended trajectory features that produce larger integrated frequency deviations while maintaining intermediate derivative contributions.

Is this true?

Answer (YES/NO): NO